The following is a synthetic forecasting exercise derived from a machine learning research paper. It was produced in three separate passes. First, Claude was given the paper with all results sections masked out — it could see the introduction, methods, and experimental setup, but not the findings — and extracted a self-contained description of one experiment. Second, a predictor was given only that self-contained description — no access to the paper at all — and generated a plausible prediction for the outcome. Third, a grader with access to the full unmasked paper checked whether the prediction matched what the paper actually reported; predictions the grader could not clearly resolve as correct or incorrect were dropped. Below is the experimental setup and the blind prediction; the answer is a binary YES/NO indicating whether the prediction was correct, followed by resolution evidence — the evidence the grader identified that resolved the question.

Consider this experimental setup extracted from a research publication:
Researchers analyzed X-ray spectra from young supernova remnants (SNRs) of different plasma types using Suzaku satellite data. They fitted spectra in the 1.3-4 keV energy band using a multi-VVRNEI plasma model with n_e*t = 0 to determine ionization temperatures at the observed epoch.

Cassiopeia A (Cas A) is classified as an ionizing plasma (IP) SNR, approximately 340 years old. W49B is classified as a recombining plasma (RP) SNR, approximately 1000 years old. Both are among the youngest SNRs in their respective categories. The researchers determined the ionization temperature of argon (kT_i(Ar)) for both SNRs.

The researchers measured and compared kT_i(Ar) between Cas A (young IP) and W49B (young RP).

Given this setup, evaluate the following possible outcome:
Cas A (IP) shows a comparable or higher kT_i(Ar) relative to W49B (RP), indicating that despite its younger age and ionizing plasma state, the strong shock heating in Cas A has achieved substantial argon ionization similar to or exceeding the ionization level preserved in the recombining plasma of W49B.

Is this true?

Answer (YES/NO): NO